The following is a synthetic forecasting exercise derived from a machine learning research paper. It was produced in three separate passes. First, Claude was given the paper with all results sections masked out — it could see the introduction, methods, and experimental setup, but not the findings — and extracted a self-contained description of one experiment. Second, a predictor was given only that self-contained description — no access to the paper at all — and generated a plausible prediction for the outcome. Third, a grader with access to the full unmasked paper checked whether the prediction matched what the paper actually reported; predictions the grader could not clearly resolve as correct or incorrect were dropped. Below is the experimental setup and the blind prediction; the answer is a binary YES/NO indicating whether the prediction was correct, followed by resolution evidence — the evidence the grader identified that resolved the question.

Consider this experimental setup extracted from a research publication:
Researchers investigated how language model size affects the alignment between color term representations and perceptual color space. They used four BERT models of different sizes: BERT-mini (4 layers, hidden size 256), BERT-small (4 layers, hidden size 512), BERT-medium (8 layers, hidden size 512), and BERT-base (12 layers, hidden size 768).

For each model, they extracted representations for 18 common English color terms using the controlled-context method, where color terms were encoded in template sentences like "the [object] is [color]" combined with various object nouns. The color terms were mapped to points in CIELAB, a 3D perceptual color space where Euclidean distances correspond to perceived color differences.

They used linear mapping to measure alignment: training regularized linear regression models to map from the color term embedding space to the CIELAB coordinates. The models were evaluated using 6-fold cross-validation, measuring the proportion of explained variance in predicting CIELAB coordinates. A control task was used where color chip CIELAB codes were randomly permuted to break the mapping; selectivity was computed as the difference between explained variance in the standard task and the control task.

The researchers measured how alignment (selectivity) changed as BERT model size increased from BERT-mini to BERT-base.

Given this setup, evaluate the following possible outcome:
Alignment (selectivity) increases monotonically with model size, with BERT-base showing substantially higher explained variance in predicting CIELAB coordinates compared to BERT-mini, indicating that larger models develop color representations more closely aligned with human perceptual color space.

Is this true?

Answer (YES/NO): NO